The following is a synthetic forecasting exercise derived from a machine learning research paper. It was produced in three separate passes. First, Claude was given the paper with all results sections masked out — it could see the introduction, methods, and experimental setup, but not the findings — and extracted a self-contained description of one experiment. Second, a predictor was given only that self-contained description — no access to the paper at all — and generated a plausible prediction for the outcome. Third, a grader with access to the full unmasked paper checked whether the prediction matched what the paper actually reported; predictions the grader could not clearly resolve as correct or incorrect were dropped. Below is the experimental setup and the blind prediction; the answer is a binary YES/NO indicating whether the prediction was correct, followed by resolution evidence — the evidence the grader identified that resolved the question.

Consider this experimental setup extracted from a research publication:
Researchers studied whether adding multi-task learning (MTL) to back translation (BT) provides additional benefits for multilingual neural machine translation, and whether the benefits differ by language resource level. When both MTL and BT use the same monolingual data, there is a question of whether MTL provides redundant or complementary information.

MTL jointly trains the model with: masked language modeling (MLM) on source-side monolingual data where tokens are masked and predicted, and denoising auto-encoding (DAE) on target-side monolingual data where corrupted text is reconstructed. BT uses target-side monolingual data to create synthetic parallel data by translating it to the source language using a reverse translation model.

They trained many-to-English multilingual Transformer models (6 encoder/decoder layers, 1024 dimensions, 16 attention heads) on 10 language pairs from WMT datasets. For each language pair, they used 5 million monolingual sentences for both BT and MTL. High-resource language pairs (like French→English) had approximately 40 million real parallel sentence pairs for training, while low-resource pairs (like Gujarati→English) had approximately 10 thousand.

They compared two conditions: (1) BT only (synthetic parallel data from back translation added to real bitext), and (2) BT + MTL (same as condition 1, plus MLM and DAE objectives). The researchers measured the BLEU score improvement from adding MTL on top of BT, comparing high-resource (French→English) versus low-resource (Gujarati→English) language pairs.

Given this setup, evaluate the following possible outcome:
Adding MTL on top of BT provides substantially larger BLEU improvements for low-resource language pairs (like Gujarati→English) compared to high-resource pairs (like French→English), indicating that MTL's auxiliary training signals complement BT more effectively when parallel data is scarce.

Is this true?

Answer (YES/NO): YES